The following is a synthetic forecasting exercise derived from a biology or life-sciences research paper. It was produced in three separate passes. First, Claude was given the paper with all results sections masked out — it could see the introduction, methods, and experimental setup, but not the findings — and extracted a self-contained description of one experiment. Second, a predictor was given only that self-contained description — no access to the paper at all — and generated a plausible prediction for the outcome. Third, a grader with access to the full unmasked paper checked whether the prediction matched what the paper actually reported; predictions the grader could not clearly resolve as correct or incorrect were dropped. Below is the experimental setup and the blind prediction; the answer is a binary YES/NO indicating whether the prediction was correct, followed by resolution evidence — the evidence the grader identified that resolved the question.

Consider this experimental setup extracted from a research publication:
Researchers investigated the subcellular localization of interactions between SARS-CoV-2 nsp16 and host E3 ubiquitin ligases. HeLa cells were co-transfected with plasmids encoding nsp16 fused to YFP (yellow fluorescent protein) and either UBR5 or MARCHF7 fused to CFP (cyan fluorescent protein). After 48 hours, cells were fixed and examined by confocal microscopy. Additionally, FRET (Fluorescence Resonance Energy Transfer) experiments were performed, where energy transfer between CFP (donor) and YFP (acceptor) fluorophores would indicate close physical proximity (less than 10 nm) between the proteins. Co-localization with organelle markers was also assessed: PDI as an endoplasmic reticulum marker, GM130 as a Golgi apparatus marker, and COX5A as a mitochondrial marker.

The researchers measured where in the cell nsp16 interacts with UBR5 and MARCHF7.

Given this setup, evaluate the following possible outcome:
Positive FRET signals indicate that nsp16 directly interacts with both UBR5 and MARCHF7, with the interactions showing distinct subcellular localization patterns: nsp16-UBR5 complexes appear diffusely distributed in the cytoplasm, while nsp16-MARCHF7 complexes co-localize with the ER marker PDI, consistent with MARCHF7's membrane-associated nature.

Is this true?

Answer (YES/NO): NO